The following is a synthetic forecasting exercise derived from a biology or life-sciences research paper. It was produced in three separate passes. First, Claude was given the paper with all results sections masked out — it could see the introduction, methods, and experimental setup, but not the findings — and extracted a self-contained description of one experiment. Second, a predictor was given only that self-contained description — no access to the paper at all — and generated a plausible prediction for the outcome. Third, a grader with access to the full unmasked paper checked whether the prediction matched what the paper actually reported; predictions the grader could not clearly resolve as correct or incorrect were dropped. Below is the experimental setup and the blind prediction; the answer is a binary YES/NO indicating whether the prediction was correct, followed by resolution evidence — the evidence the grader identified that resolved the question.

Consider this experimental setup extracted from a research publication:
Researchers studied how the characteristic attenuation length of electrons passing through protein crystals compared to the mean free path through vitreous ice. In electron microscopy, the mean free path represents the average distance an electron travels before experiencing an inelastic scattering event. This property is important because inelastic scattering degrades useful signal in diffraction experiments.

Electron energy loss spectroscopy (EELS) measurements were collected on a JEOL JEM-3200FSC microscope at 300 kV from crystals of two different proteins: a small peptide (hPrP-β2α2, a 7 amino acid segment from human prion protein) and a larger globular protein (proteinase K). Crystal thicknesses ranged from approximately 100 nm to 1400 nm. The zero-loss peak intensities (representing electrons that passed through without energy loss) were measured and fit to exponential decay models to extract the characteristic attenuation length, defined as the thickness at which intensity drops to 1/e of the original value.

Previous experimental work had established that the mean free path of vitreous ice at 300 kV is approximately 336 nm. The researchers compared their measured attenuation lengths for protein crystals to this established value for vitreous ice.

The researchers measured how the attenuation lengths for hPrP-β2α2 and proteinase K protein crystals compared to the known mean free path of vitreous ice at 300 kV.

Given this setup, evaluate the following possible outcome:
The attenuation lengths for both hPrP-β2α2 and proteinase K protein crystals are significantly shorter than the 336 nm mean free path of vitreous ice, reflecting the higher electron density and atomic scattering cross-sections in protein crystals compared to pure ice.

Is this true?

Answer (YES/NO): NO